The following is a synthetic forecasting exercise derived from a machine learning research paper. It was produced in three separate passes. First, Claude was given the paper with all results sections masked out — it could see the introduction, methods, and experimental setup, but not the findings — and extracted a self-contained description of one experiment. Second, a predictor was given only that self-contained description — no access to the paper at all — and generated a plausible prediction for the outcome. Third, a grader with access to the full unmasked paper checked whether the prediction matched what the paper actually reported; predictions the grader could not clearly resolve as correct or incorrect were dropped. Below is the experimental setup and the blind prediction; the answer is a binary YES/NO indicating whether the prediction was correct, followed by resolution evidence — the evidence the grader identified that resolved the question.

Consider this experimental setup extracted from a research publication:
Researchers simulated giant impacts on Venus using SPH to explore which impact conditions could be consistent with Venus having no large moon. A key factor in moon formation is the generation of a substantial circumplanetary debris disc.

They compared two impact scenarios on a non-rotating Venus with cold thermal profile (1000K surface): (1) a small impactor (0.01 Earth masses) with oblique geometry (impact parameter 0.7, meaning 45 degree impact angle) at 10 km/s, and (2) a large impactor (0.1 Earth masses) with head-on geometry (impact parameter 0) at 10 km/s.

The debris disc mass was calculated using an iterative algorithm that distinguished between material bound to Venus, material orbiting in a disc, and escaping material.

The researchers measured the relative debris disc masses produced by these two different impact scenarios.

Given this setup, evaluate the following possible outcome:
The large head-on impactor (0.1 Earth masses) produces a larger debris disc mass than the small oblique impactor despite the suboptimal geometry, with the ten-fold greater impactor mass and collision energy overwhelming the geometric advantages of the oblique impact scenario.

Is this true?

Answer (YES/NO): NO